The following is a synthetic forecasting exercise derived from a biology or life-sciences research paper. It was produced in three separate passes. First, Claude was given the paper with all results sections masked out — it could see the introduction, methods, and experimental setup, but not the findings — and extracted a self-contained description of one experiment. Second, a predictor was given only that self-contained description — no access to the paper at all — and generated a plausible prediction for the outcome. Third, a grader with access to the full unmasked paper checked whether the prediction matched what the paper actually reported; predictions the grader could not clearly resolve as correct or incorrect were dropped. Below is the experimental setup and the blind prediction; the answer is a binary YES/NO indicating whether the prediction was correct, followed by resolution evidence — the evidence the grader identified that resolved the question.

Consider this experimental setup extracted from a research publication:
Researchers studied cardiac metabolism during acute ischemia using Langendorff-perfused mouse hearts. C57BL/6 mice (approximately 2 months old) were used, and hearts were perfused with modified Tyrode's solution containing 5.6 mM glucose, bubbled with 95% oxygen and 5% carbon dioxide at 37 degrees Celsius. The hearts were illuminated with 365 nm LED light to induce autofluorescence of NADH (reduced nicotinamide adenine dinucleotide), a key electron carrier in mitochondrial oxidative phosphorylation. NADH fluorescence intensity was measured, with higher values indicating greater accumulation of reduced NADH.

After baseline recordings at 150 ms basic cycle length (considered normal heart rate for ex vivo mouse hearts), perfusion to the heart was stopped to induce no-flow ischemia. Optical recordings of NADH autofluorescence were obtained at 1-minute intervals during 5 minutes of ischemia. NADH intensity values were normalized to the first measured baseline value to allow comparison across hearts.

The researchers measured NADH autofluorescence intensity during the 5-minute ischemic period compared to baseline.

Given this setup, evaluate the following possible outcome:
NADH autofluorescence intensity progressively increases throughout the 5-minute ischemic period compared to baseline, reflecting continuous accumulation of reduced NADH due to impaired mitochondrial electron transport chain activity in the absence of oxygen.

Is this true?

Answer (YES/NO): YES